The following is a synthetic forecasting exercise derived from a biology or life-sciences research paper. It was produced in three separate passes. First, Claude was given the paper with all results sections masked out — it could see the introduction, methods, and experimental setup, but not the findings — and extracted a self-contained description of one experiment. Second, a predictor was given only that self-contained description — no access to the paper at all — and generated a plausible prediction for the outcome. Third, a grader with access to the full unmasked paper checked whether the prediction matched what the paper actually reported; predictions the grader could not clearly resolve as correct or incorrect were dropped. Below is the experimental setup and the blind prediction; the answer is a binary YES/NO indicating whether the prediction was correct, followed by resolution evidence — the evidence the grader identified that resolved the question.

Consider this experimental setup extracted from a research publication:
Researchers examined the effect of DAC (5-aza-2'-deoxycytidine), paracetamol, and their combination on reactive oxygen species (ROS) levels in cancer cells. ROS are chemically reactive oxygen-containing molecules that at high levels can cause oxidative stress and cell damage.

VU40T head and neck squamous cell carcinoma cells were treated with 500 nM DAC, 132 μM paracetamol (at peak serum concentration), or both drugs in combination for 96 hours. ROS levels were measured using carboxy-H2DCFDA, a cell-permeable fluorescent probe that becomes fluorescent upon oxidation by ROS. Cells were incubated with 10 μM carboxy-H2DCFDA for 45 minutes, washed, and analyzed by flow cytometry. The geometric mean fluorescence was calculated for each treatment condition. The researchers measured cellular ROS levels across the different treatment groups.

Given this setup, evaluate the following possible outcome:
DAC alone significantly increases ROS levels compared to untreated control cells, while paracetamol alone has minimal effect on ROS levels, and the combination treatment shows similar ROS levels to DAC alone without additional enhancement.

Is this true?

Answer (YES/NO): NO